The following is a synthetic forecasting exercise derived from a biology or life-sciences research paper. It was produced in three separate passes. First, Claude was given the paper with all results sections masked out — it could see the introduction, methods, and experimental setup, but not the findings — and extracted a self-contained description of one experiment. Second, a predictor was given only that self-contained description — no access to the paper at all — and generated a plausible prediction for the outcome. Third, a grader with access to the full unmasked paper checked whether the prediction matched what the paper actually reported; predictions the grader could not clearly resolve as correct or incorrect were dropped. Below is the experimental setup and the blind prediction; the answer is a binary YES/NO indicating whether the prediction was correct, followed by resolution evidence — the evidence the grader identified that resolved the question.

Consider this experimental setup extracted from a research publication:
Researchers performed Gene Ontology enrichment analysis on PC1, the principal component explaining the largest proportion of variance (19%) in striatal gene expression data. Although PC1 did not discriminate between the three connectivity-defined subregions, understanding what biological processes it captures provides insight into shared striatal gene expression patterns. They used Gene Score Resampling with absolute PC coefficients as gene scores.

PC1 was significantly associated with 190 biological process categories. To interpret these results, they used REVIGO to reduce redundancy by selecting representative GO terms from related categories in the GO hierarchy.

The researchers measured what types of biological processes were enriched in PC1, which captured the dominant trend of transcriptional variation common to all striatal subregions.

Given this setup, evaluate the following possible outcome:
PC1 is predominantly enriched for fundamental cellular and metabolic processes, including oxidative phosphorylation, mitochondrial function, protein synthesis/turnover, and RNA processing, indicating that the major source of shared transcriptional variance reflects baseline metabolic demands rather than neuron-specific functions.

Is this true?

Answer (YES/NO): NO